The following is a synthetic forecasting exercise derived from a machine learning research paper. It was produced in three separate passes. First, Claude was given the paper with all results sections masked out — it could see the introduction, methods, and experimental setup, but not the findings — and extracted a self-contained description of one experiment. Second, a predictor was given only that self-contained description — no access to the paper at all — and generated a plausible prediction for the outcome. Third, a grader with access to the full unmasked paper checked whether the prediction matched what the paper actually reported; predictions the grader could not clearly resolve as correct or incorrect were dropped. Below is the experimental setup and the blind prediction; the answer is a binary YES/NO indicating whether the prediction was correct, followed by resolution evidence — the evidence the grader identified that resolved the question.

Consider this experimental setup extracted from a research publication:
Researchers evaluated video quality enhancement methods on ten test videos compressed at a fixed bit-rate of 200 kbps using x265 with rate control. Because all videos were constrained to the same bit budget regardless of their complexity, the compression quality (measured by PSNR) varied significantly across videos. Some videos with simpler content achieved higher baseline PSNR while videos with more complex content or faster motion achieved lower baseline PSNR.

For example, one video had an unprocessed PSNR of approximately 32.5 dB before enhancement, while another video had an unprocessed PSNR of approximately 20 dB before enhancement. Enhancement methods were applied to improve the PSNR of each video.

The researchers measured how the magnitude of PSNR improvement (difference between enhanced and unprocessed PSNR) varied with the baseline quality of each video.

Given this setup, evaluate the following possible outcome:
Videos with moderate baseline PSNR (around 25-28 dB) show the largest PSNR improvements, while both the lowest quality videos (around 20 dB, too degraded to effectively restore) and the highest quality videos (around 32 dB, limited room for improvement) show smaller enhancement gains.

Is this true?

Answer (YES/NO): NO